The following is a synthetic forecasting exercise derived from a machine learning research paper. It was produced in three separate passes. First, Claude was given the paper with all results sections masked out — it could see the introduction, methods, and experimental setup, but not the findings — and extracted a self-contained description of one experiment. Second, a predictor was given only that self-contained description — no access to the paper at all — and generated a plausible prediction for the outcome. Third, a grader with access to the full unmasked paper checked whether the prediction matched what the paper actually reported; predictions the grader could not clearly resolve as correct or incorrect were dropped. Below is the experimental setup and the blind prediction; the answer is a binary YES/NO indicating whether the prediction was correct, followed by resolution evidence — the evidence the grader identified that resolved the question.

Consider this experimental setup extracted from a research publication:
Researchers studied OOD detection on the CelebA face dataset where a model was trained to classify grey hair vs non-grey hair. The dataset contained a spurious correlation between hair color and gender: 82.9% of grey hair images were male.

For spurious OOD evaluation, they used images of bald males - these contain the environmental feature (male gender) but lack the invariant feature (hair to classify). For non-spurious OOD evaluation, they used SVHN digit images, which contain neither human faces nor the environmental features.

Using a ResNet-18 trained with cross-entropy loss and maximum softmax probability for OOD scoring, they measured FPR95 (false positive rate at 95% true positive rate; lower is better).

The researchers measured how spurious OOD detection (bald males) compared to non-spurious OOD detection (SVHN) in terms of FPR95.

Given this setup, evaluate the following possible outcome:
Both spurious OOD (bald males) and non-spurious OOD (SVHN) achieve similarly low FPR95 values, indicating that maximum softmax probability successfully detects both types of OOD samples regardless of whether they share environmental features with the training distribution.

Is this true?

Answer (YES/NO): NO